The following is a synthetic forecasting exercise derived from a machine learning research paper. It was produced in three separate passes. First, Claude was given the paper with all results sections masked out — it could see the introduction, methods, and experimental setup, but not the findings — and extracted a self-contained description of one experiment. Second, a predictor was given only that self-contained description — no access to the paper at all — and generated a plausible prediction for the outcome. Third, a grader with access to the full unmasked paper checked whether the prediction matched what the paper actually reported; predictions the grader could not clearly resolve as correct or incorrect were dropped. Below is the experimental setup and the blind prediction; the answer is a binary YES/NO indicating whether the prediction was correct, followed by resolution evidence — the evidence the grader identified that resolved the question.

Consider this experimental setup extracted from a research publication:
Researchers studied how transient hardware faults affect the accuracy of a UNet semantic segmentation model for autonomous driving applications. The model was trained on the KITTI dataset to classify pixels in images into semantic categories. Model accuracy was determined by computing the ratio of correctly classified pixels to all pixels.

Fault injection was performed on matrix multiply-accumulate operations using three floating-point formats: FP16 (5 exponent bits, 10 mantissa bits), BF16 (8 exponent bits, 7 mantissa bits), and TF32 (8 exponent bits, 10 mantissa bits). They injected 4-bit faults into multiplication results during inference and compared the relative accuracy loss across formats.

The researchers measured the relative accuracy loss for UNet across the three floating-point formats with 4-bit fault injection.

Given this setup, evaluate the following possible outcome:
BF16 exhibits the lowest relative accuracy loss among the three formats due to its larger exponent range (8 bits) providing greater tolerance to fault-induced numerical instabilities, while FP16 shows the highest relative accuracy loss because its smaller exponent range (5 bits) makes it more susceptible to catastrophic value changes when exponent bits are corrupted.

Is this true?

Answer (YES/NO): NO